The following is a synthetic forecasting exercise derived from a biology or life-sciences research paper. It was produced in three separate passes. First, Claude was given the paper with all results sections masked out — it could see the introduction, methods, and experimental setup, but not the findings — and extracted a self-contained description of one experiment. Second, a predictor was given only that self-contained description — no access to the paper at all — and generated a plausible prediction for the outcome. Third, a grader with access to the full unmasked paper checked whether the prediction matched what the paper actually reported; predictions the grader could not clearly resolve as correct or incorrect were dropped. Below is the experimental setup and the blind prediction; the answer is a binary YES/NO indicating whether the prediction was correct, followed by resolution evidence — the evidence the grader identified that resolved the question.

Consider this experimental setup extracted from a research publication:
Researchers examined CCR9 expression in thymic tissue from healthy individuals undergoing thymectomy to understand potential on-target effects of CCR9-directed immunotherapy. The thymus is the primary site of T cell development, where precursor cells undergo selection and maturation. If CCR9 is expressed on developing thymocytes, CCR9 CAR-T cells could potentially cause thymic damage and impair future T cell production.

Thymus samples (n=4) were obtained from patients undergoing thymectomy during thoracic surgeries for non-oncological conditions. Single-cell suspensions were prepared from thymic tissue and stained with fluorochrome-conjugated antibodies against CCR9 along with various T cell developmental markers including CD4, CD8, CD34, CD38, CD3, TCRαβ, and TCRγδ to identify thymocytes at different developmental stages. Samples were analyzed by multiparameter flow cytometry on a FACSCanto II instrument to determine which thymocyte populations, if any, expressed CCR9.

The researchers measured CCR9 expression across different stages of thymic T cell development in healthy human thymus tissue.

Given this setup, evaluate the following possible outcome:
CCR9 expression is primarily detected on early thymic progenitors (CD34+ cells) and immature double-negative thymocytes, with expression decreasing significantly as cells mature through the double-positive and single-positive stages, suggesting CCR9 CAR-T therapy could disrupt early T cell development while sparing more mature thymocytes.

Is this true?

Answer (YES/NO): NO